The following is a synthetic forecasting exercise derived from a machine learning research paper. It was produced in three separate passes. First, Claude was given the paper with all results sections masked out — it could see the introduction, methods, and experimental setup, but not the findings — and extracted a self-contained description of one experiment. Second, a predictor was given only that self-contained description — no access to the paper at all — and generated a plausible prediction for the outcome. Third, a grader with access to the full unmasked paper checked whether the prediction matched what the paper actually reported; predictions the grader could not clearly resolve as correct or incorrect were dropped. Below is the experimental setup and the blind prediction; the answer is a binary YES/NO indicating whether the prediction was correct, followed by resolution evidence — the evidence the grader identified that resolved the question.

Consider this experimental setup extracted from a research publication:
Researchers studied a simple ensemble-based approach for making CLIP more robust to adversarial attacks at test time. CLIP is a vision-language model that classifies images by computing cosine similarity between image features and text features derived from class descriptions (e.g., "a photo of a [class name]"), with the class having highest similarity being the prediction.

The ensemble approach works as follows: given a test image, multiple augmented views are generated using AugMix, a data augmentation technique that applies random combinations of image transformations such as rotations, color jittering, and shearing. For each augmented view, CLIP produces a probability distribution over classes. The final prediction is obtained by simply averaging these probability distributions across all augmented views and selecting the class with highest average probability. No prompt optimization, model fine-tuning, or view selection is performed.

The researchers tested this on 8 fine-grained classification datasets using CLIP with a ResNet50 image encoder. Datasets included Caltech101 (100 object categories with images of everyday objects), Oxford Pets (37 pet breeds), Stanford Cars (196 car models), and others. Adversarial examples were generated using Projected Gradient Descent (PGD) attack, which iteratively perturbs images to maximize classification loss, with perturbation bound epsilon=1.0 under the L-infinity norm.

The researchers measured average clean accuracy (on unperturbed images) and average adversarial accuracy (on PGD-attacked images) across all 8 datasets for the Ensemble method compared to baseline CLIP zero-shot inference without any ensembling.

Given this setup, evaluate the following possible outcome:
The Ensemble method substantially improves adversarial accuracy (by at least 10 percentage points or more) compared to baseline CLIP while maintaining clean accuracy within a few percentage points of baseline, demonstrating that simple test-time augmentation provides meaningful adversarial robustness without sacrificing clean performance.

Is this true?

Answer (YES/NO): NO